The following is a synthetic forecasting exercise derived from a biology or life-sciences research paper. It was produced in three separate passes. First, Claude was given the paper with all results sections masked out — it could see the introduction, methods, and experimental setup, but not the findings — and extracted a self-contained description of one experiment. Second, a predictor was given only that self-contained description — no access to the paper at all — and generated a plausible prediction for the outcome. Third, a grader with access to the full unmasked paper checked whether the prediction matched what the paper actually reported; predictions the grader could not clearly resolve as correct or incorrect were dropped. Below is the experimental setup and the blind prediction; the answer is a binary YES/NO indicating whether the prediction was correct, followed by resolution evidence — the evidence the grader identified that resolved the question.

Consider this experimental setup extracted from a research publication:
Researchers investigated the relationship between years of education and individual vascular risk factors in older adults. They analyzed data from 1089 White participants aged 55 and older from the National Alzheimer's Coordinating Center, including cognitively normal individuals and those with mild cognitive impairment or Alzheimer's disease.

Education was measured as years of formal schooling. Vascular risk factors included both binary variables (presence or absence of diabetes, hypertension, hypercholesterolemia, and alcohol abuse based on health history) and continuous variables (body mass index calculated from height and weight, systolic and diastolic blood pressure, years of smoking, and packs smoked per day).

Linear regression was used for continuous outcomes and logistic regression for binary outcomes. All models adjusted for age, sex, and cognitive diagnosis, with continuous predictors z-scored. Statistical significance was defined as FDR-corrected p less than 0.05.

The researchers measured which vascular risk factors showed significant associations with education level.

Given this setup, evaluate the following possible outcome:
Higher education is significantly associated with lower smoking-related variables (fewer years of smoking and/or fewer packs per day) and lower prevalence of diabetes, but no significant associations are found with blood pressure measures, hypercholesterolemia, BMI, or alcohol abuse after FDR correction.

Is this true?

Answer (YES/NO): NO